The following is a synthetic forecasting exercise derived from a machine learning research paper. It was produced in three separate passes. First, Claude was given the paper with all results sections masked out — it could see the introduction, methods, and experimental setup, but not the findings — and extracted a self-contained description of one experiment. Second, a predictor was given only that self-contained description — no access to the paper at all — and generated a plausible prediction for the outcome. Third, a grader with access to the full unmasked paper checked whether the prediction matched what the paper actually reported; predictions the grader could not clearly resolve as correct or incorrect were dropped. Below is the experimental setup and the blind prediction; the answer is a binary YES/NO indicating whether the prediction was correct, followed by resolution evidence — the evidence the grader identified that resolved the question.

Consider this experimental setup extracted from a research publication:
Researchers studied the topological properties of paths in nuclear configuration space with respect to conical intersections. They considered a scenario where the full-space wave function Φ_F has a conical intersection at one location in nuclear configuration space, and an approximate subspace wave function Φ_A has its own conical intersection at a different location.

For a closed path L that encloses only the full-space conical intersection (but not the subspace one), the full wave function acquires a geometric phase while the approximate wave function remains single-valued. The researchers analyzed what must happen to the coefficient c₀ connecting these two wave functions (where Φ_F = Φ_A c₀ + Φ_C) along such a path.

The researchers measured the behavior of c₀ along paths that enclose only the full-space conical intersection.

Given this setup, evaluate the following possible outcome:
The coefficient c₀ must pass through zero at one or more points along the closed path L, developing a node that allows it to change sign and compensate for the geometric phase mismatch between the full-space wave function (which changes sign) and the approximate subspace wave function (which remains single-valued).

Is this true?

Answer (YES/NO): YES